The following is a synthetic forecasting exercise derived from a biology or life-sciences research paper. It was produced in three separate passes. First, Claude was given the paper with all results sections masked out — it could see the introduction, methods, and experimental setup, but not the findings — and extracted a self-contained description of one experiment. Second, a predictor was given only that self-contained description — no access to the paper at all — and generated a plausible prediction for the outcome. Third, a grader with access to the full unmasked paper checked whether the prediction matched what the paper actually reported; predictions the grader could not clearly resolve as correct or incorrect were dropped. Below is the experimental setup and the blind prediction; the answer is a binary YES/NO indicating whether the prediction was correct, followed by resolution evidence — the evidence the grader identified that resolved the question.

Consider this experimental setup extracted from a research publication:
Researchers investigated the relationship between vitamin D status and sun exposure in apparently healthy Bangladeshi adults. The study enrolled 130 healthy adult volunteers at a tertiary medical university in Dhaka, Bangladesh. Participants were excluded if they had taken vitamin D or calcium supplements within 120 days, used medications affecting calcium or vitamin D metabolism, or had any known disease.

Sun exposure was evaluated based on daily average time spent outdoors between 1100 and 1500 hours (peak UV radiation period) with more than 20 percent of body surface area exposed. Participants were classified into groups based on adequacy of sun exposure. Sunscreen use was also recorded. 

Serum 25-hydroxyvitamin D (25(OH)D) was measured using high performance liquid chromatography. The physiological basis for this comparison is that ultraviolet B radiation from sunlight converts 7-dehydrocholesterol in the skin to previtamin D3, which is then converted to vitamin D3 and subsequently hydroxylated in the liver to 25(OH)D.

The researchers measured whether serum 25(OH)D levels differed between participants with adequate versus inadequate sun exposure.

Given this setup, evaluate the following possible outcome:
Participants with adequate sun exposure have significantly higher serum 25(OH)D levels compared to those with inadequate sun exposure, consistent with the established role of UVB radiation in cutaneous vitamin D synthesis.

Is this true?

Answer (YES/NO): YES